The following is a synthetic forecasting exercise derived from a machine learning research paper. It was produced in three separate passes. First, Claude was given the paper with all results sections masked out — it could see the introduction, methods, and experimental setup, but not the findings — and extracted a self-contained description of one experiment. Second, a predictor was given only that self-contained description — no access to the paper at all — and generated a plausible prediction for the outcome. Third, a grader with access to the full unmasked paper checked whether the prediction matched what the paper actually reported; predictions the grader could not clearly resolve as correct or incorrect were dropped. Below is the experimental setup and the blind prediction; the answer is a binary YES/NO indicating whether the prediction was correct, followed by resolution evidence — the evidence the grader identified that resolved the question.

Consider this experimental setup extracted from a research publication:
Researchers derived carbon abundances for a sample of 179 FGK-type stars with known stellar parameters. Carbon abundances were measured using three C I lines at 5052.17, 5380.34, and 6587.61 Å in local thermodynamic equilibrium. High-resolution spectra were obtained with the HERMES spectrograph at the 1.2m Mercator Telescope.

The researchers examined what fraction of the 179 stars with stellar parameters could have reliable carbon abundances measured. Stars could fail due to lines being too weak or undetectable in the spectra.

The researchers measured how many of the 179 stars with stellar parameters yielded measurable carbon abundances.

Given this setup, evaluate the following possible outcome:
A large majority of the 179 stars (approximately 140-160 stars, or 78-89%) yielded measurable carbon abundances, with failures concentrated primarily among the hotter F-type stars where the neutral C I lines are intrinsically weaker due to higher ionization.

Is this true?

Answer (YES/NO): NO